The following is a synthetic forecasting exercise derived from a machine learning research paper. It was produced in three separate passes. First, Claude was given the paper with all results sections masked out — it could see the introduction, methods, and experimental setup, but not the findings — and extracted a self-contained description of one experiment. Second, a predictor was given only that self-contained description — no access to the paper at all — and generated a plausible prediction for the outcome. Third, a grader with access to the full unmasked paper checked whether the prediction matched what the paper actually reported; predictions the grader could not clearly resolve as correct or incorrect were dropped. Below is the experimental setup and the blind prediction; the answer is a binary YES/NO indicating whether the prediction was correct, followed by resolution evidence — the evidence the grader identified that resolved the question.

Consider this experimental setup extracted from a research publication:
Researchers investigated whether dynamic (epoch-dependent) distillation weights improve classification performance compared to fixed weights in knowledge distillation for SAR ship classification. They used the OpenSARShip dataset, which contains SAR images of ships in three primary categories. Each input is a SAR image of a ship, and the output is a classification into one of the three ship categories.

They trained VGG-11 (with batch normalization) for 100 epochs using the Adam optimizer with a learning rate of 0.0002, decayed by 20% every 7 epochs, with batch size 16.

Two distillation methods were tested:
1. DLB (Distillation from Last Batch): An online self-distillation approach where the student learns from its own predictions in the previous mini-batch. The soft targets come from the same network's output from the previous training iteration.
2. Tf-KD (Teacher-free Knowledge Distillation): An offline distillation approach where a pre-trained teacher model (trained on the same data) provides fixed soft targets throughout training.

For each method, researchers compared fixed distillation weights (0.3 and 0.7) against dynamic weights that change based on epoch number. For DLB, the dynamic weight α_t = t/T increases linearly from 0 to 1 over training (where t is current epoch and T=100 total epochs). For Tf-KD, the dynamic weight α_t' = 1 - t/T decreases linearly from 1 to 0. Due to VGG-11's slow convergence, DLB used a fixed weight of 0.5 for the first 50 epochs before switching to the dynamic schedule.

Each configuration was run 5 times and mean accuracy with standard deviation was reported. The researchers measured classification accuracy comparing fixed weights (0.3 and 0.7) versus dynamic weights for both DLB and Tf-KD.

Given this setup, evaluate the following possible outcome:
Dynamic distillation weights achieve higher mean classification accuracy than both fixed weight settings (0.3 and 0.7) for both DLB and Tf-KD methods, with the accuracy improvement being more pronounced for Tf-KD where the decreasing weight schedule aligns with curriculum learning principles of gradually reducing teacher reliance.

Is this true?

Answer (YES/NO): NO